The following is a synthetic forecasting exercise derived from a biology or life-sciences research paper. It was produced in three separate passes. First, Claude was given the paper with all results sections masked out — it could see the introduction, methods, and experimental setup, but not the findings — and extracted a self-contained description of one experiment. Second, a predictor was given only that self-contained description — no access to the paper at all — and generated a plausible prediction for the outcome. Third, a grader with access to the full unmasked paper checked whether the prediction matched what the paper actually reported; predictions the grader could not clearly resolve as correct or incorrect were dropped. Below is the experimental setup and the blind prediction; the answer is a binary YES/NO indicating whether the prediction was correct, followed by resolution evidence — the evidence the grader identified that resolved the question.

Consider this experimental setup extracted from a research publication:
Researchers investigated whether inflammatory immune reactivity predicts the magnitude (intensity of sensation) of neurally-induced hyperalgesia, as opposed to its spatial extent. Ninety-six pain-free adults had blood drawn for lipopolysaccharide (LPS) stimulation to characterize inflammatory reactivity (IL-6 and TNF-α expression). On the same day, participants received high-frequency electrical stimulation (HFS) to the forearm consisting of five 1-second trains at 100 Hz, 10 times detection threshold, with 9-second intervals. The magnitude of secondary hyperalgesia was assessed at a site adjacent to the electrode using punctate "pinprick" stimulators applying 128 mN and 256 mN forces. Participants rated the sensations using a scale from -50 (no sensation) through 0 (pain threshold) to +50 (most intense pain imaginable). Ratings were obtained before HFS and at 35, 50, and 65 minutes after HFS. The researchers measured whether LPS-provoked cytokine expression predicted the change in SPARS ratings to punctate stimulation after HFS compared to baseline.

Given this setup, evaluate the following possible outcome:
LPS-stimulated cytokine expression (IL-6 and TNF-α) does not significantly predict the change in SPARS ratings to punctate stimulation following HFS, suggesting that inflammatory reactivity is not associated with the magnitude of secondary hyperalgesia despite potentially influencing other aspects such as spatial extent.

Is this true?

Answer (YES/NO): YES